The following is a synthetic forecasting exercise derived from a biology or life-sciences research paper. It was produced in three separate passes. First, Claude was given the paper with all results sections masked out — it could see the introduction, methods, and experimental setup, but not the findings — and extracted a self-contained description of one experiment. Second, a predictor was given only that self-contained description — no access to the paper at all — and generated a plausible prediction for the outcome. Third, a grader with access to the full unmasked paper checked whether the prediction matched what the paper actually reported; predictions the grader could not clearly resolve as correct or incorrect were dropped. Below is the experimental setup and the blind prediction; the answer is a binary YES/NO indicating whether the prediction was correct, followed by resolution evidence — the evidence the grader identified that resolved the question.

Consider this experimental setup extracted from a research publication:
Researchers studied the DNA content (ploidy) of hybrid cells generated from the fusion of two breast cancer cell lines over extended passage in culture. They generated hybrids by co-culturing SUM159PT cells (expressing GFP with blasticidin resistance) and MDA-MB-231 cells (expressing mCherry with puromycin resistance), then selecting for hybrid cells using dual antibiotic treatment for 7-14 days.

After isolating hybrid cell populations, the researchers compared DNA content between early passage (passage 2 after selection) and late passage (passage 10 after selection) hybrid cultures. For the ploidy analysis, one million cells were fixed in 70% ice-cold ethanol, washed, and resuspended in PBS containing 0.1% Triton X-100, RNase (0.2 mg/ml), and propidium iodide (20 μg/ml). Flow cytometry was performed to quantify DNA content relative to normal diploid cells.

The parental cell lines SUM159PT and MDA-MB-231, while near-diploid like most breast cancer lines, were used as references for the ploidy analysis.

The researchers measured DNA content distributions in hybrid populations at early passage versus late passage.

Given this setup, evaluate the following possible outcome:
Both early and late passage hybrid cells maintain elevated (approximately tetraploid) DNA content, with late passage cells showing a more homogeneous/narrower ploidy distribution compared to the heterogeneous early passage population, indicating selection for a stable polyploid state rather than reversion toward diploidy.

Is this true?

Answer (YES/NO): NO